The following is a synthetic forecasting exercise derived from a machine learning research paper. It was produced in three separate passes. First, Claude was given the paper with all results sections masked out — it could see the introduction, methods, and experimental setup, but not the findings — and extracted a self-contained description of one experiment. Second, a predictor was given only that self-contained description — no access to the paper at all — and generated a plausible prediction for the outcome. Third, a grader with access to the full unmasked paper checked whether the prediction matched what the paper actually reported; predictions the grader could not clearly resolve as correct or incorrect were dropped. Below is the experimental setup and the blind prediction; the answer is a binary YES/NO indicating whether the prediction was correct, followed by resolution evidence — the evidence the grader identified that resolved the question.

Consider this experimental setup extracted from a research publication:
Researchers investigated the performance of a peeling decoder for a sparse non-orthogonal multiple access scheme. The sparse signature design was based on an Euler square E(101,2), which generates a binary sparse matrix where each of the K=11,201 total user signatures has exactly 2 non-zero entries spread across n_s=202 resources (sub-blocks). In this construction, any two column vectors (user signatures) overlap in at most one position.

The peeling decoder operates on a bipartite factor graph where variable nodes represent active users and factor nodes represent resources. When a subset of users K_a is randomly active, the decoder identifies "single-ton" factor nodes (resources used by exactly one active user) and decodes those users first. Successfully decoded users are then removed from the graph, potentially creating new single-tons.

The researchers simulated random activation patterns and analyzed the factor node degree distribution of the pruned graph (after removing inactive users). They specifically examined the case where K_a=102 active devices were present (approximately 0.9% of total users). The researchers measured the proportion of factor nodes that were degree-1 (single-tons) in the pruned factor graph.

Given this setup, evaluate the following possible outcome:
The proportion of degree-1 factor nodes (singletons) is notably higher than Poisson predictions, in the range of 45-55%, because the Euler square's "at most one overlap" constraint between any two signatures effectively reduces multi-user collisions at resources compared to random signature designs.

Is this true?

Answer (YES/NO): NO